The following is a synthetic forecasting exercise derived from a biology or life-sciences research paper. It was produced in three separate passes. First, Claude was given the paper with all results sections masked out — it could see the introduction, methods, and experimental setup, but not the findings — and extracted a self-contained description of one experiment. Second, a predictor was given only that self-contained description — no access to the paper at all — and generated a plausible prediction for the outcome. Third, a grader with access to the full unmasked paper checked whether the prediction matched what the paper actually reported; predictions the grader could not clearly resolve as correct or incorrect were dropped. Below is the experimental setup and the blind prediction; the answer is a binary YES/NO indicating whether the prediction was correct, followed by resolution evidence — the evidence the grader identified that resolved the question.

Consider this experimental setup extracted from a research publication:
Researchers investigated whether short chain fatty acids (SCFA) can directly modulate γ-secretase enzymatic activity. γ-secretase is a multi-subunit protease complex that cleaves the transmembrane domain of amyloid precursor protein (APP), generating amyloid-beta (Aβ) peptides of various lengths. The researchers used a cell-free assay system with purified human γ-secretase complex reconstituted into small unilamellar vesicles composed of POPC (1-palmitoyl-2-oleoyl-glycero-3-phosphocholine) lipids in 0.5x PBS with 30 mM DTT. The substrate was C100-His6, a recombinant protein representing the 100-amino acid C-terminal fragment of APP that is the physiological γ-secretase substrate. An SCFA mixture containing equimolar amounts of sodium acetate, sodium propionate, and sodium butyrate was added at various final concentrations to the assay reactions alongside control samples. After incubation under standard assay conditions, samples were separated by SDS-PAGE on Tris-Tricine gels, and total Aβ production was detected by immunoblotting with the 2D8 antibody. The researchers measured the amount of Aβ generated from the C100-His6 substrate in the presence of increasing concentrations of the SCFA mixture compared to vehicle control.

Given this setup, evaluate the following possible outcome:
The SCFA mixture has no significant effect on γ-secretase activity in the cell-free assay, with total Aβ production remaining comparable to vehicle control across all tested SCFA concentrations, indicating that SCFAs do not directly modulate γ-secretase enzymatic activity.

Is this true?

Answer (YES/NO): YES